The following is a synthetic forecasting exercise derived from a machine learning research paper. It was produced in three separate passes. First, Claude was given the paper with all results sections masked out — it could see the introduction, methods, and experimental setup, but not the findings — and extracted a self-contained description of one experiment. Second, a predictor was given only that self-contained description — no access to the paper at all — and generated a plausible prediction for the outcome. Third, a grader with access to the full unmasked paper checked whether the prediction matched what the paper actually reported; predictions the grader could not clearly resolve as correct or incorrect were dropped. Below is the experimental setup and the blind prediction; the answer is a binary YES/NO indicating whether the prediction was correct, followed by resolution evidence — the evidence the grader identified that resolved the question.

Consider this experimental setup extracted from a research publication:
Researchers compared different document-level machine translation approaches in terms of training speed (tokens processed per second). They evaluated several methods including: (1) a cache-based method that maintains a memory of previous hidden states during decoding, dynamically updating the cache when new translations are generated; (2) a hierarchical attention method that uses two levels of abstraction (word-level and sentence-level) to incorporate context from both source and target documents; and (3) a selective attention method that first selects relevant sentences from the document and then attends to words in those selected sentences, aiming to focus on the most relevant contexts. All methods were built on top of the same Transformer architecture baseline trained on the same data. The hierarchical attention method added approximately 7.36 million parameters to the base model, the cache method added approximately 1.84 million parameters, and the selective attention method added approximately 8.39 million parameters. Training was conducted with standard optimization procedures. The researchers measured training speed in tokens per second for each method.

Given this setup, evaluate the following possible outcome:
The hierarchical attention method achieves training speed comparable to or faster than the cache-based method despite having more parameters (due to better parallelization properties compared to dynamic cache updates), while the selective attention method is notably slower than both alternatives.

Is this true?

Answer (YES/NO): NO